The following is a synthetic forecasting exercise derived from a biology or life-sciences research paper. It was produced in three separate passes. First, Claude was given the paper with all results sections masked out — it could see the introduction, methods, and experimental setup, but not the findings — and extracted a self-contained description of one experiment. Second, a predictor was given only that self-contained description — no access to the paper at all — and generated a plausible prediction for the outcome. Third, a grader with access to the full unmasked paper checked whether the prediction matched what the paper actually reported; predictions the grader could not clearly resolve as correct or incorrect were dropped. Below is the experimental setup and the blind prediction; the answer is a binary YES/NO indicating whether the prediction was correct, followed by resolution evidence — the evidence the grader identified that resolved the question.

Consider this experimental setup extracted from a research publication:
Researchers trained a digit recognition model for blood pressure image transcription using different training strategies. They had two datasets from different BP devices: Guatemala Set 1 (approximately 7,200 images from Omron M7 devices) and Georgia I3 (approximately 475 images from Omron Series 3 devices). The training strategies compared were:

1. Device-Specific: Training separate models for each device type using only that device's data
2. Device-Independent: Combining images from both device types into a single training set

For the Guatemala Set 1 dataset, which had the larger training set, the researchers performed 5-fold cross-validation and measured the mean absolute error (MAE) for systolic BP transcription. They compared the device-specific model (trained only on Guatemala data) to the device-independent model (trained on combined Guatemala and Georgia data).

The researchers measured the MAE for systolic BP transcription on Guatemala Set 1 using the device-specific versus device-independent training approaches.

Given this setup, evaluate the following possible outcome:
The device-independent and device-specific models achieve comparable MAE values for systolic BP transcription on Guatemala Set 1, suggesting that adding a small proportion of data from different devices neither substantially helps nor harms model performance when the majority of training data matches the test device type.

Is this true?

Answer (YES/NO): NO